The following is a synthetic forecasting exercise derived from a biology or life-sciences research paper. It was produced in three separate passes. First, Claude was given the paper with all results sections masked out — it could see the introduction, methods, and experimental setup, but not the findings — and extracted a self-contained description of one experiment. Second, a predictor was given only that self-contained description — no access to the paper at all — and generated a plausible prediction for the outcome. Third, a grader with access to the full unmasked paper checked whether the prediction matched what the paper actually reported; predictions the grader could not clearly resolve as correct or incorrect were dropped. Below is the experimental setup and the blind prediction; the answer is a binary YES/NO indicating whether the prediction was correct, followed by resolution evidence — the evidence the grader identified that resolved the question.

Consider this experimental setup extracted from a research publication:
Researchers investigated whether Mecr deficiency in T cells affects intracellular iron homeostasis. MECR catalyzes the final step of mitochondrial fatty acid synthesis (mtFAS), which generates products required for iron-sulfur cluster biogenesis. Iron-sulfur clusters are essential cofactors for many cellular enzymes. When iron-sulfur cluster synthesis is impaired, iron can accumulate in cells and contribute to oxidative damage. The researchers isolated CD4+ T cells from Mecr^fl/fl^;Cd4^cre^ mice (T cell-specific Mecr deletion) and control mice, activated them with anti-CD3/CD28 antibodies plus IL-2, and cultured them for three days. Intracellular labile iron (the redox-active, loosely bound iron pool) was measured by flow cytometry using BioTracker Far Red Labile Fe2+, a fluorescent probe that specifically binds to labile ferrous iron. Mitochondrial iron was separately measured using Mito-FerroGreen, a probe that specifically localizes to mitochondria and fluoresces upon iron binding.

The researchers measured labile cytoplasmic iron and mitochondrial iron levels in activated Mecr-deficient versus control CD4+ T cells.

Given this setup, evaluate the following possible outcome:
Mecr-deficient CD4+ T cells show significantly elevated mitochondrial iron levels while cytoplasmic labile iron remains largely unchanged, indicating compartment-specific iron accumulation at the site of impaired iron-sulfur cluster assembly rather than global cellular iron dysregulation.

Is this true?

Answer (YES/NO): NO